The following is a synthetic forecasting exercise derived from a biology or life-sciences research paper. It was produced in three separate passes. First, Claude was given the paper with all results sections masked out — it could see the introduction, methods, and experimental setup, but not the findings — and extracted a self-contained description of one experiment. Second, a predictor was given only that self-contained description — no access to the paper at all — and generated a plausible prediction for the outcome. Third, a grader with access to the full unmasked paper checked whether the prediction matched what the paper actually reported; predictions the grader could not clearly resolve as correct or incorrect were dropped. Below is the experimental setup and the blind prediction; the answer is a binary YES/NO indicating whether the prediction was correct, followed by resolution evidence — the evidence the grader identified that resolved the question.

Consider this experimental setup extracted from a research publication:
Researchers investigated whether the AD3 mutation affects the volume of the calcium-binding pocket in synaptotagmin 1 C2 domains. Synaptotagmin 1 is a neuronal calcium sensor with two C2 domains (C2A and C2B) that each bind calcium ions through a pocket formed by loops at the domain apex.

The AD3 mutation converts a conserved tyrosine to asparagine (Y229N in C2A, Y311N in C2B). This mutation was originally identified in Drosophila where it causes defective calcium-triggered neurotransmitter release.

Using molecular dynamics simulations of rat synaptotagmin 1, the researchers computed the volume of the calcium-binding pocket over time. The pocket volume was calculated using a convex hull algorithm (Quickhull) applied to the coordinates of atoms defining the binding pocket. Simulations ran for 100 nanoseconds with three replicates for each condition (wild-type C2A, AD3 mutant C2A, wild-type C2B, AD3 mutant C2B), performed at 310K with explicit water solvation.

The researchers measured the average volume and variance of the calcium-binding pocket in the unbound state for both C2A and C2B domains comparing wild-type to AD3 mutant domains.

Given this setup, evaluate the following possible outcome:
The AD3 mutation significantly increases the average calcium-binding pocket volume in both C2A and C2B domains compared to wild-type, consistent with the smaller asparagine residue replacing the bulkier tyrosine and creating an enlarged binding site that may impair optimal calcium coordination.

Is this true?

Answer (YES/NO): YES